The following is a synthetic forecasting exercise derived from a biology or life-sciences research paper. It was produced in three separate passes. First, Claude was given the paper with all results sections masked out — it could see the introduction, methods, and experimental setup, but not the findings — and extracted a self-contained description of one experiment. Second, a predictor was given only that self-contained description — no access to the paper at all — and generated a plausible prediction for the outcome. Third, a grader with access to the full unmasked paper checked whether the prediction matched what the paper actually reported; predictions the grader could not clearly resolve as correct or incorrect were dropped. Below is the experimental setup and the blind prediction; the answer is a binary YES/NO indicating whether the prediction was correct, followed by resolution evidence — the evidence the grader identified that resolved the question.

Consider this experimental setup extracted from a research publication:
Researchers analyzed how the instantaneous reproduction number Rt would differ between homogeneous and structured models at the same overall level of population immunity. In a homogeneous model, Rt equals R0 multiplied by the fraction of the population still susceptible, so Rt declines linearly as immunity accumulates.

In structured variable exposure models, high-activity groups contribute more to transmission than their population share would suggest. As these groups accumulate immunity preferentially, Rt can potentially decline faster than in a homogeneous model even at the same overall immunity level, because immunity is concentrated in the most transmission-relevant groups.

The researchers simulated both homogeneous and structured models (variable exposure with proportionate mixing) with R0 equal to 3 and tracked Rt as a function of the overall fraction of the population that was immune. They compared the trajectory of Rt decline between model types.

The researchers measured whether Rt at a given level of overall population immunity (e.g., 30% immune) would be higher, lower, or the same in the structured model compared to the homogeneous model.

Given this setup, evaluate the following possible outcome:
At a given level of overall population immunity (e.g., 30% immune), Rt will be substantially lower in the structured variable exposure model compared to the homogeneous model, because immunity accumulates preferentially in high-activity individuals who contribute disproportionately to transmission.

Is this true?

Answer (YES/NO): YES